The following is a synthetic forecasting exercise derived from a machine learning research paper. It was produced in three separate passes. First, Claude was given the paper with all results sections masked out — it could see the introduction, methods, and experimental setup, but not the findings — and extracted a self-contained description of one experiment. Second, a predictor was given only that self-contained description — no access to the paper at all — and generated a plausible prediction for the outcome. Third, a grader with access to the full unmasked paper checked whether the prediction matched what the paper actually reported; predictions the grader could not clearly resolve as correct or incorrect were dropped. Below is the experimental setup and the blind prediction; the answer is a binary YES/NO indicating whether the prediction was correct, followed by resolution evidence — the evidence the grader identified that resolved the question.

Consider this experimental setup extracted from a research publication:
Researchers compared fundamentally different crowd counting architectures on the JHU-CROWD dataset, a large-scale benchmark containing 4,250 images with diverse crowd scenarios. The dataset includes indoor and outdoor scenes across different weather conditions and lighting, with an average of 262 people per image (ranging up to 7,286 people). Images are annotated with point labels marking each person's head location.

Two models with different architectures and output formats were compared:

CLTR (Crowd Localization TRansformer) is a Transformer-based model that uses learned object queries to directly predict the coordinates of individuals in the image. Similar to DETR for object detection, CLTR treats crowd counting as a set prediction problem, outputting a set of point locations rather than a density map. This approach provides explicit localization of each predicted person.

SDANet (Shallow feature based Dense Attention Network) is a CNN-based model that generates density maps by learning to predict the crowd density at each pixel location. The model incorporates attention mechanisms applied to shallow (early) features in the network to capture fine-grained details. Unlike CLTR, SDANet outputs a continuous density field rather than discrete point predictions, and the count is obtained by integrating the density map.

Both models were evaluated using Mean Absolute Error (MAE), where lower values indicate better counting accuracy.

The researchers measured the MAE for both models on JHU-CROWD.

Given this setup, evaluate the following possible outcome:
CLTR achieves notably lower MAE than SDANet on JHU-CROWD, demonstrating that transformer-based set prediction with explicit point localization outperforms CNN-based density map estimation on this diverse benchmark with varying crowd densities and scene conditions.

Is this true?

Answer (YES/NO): NO